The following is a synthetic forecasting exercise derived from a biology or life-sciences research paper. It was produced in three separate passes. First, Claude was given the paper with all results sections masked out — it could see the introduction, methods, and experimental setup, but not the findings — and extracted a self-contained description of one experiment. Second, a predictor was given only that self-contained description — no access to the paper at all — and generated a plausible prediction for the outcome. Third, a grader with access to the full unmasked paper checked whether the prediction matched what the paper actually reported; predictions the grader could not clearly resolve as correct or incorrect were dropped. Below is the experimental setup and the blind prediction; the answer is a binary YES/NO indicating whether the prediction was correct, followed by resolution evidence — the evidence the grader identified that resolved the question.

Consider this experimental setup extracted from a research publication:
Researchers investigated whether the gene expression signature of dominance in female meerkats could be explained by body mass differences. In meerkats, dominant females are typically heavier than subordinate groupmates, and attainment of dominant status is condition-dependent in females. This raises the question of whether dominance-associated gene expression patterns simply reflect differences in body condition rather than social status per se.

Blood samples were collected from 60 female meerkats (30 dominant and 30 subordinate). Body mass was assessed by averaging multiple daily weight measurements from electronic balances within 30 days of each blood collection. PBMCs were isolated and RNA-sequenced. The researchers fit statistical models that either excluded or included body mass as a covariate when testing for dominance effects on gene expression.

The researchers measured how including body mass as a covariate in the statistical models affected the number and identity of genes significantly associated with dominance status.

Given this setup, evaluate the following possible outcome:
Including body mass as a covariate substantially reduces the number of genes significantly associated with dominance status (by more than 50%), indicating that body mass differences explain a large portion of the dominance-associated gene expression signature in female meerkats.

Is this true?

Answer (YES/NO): NO